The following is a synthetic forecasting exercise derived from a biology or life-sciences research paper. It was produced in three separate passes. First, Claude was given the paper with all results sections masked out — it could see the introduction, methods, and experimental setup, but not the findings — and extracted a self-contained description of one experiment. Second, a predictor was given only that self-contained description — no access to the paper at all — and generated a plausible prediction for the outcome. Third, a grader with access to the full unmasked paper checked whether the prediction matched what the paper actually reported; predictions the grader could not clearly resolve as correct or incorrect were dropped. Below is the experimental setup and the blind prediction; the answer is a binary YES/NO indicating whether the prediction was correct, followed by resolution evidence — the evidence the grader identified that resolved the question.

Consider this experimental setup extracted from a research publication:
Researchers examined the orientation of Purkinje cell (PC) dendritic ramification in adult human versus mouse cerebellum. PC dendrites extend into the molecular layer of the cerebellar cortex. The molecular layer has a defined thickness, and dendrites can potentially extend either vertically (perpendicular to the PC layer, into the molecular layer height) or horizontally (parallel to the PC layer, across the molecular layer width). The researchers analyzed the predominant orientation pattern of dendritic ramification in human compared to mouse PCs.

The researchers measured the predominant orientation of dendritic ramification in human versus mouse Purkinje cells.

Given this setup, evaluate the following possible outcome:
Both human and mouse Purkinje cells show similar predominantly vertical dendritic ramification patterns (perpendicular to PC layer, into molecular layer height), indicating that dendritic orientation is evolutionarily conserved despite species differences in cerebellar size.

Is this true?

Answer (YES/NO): NO